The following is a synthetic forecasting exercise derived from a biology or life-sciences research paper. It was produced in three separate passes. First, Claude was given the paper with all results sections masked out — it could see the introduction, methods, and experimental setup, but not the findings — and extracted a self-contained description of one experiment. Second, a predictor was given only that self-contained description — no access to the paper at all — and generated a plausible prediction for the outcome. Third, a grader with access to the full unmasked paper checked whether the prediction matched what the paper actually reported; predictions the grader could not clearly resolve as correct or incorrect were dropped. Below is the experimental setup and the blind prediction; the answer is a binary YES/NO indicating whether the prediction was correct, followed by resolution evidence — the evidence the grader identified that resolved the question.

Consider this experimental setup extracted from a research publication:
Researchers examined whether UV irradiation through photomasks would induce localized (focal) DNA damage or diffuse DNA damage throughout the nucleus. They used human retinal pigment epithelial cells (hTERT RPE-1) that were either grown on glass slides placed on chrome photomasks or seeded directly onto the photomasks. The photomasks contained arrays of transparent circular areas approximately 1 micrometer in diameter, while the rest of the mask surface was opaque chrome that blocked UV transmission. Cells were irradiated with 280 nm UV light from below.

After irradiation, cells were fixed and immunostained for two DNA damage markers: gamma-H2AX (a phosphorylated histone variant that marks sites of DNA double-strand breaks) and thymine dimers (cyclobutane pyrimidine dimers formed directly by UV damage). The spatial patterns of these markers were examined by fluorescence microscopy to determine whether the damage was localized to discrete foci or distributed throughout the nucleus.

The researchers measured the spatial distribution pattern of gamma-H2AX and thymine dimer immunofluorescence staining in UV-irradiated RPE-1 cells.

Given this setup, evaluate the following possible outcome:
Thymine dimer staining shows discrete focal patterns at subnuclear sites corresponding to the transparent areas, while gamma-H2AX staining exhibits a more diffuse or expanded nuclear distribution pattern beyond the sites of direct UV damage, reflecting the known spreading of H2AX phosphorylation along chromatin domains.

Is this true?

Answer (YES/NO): NO